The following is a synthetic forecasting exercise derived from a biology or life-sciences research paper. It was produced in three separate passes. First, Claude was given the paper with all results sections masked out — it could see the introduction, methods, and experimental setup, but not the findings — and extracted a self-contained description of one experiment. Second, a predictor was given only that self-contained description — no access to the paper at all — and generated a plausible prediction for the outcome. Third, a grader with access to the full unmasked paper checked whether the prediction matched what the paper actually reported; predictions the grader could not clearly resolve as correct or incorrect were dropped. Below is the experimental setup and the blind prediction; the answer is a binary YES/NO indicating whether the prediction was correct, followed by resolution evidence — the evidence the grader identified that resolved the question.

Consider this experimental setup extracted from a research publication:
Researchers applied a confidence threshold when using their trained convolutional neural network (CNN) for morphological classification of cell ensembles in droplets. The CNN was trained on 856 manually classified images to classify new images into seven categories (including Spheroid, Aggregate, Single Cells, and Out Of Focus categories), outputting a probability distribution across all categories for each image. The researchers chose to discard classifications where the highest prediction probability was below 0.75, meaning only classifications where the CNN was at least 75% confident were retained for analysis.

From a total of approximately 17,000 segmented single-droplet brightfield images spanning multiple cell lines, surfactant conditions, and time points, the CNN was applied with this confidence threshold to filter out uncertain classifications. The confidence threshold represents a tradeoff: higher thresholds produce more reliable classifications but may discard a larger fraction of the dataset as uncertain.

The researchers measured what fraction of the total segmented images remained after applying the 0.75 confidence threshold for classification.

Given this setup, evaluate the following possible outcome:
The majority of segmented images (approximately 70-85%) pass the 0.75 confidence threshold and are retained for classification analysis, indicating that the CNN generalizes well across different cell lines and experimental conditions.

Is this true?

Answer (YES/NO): YES